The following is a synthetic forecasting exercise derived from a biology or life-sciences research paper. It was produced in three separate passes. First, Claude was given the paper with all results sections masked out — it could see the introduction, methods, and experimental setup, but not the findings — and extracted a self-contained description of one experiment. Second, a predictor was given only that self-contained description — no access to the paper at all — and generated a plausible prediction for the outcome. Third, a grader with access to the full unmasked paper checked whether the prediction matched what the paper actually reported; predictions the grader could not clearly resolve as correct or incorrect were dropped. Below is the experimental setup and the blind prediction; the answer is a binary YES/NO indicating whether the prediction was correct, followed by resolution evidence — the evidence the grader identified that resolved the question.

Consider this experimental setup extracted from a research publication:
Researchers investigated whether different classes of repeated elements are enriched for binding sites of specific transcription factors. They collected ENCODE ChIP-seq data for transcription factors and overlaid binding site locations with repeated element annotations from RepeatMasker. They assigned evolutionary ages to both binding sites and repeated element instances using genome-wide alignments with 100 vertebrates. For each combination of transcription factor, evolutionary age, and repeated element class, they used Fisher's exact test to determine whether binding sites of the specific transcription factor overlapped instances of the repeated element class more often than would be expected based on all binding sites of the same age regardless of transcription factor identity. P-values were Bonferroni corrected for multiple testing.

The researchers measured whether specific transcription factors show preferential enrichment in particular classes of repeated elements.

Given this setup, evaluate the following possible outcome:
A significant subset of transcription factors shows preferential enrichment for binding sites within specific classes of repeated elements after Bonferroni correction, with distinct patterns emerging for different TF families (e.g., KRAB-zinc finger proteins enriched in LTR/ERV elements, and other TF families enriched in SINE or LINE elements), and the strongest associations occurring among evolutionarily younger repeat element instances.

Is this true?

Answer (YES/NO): NO